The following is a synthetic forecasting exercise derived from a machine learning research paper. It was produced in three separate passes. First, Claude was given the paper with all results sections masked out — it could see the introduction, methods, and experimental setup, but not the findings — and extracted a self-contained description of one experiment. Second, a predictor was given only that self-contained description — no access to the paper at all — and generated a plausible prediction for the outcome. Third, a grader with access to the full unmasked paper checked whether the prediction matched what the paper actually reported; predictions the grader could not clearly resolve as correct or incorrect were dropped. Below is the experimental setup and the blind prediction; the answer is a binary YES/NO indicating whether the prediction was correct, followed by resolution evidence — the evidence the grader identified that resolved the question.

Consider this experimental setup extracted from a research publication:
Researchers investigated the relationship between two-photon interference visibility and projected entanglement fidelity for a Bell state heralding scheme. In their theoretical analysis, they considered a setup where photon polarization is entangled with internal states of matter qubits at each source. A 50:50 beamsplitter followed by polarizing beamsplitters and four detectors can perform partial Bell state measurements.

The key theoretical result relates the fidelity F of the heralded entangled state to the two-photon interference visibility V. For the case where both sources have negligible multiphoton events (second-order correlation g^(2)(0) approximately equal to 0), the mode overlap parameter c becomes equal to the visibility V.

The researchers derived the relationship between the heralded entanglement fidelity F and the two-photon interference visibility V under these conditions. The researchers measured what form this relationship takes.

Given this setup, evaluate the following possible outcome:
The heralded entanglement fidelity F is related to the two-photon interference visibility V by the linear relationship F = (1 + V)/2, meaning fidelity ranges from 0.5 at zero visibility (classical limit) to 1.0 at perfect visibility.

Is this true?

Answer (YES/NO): YES